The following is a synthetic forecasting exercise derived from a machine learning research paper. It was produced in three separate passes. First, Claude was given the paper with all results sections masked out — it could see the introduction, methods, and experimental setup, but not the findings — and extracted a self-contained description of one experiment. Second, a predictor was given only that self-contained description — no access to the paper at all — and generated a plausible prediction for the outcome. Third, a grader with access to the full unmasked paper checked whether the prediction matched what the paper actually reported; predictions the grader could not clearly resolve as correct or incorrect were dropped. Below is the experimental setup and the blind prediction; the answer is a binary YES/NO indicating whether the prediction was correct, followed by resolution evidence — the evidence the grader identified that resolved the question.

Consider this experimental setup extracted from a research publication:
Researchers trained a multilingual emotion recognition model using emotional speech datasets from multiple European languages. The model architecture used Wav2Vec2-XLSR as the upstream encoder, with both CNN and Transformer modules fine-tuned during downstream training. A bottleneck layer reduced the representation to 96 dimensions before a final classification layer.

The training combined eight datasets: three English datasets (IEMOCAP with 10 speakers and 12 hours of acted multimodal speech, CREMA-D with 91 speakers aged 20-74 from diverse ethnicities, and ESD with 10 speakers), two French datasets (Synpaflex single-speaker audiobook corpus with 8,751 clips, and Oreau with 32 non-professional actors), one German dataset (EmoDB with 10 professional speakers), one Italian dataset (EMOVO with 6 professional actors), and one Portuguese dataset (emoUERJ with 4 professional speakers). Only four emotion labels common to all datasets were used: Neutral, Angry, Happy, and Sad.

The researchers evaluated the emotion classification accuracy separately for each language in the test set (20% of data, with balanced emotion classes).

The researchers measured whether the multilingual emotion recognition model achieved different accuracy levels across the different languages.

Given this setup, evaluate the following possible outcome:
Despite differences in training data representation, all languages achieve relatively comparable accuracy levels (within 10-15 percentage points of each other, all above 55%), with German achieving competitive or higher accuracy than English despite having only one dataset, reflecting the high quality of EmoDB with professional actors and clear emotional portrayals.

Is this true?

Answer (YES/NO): NO